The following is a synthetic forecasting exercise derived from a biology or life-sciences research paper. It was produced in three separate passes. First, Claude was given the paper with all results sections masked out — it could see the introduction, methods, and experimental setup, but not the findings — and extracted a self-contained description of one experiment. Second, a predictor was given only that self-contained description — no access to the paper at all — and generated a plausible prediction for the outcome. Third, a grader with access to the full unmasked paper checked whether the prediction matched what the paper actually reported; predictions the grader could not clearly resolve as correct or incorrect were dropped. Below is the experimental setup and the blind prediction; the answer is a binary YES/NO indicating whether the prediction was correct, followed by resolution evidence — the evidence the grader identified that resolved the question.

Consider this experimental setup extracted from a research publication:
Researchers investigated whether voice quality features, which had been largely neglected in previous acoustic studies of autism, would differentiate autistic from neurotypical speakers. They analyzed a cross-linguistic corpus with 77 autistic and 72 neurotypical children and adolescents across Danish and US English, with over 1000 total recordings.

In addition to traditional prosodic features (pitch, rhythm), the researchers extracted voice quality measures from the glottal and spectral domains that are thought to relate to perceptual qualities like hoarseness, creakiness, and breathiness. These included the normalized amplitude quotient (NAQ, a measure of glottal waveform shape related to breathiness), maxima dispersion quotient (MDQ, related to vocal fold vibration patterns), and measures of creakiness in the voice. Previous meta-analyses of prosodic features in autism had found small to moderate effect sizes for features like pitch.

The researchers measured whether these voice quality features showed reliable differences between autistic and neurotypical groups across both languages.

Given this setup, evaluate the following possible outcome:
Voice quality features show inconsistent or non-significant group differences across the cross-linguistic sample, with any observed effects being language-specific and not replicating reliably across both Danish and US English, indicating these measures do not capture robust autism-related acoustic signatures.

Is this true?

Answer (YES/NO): NO